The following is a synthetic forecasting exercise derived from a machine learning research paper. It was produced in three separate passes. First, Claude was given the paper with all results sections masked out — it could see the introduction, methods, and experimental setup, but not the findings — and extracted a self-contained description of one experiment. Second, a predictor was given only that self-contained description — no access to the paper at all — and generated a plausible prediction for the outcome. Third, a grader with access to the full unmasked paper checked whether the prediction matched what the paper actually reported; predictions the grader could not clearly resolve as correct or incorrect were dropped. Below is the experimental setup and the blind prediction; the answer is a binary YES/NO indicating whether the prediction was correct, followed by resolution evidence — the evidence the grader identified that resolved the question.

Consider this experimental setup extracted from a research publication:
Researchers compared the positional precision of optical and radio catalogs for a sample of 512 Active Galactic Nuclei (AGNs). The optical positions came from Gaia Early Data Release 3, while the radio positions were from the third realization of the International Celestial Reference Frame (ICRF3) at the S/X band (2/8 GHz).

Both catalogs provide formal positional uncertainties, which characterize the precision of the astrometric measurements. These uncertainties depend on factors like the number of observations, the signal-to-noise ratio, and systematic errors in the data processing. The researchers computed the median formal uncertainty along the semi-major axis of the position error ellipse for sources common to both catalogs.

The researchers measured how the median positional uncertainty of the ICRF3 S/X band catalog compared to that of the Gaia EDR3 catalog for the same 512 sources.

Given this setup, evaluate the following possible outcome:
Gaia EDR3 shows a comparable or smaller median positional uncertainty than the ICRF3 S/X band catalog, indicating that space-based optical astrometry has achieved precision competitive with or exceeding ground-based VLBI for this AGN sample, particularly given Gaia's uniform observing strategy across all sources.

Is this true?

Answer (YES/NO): NO